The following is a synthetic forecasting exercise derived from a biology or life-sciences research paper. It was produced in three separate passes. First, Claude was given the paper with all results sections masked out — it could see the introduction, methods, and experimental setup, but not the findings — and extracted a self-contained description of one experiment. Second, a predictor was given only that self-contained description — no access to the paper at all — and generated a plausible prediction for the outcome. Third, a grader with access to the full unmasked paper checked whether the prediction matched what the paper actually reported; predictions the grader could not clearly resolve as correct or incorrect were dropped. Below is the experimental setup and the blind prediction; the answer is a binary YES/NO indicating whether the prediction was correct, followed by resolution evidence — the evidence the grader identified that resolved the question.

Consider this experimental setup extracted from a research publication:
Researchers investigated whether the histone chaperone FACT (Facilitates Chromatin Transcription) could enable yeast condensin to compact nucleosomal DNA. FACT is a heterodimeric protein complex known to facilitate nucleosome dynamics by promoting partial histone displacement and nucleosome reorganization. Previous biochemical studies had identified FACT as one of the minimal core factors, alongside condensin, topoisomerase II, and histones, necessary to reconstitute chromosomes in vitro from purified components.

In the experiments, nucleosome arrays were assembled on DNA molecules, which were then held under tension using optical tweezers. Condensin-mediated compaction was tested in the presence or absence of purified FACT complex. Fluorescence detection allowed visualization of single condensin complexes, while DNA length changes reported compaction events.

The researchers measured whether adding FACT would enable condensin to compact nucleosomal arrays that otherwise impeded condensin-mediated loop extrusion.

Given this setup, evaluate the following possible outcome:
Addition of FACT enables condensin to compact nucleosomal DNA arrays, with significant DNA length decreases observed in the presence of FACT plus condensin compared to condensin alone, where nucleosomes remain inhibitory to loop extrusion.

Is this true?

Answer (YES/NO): YES